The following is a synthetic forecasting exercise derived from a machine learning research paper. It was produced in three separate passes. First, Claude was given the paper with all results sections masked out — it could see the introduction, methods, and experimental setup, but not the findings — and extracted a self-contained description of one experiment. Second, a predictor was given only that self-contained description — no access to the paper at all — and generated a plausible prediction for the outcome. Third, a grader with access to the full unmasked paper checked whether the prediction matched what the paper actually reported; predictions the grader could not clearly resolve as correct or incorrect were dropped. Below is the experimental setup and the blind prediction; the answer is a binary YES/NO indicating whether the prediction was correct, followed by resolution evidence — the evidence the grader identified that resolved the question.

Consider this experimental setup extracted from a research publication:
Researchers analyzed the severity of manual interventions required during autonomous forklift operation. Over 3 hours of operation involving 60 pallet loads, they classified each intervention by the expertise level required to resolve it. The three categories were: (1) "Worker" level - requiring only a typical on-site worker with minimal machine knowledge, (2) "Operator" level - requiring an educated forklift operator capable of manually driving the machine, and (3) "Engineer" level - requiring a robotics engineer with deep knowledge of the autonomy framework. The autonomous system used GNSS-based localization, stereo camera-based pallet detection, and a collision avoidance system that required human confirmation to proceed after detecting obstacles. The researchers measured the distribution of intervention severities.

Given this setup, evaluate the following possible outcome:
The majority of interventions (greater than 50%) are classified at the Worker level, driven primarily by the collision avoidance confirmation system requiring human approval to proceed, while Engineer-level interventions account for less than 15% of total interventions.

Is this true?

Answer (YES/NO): YES